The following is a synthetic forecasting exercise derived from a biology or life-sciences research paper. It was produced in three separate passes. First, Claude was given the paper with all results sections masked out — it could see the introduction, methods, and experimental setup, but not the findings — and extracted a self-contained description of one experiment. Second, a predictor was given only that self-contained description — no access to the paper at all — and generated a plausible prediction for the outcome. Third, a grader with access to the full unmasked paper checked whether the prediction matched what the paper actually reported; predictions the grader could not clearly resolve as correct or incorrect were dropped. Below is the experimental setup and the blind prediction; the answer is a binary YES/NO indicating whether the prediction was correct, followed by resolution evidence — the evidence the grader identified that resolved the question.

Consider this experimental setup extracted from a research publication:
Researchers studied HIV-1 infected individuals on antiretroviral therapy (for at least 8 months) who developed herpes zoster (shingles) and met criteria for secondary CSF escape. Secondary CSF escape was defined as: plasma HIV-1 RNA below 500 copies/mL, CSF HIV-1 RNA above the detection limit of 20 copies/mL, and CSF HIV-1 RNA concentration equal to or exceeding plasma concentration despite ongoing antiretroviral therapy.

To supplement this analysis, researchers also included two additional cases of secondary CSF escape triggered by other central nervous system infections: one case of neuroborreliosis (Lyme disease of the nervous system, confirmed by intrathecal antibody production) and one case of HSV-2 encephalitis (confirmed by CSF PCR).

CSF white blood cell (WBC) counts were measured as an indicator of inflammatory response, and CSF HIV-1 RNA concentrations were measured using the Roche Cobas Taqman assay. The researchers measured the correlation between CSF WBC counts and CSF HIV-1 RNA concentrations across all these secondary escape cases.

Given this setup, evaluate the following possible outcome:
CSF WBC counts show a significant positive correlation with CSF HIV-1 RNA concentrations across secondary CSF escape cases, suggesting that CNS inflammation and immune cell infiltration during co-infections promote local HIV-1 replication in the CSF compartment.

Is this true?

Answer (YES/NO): YES